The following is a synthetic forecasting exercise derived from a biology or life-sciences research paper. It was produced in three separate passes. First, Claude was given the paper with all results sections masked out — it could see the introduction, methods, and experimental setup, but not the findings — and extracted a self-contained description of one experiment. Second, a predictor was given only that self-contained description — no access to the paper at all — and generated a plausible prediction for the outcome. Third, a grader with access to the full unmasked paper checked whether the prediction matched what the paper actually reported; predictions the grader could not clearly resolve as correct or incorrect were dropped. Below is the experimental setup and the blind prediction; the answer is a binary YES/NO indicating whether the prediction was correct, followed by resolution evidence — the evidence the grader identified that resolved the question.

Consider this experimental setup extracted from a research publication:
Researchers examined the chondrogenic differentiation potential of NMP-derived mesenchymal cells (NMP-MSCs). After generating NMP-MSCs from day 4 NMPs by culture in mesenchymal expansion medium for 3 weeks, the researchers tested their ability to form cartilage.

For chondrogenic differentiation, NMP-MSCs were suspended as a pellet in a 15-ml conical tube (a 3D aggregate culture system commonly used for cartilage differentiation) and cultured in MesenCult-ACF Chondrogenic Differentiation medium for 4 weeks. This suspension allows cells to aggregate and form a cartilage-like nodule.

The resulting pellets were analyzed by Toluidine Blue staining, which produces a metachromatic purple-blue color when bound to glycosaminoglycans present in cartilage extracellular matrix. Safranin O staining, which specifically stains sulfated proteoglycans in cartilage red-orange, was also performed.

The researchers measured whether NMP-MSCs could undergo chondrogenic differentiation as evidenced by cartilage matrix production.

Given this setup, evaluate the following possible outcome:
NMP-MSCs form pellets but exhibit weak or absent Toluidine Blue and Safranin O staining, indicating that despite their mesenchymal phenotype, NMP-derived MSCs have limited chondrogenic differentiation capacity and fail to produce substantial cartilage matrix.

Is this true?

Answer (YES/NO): NO